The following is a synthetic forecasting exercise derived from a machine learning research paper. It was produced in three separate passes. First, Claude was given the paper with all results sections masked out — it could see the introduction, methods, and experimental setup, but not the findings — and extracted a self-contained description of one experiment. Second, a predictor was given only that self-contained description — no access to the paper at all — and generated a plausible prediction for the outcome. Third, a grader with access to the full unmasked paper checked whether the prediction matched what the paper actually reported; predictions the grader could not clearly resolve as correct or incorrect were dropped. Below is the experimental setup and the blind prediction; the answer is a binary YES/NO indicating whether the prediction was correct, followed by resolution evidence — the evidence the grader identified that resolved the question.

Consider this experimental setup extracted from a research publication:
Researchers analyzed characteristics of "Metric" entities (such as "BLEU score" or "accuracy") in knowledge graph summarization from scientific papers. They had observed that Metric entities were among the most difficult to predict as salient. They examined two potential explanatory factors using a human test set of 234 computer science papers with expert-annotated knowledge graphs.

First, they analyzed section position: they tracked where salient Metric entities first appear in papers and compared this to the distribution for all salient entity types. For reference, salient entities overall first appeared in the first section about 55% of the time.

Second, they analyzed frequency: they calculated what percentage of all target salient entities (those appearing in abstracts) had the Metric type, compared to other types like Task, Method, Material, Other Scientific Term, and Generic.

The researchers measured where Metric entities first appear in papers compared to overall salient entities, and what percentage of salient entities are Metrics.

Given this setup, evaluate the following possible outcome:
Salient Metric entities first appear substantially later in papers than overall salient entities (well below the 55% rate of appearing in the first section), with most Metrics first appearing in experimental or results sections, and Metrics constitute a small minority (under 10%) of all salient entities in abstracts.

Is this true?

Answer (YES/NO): NO